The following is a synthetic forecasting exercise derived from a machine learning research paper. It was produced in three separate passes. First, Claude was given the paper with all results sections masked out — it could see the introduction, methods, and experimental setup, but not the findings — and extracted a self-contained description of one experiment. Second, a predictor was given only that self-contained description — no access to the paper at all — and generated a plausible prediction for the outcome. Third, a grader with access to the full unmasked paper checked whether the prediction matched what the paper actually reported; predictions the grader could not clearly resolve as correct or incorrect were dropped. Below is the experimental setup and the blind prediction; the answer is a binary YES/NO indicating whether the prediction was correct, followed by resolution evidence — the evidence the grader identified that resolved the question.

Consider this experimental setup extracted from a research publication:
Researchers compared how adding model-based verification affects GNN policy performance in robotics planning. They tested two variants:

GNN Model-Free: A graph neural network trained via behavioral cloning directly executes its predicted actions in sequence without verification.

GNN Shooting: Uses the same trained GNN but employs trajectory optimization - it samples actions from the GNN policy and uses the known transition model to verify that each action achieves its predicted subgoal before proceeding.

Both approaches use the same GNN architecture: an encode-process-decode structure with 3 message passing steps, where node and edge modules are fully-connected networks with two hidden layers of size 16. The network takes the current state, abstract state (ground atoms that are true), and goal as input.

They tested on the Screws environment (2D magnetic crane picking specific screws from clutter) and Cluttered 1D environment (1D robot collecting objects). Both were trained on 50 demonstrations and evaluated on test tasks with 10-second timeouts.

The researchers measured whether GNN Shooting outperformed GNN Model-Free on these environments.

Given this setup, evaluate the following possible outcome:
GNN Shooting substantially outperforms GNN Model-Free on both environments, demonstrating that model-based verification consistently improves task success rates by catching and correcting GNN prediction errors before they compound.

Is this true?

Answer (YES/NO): NO